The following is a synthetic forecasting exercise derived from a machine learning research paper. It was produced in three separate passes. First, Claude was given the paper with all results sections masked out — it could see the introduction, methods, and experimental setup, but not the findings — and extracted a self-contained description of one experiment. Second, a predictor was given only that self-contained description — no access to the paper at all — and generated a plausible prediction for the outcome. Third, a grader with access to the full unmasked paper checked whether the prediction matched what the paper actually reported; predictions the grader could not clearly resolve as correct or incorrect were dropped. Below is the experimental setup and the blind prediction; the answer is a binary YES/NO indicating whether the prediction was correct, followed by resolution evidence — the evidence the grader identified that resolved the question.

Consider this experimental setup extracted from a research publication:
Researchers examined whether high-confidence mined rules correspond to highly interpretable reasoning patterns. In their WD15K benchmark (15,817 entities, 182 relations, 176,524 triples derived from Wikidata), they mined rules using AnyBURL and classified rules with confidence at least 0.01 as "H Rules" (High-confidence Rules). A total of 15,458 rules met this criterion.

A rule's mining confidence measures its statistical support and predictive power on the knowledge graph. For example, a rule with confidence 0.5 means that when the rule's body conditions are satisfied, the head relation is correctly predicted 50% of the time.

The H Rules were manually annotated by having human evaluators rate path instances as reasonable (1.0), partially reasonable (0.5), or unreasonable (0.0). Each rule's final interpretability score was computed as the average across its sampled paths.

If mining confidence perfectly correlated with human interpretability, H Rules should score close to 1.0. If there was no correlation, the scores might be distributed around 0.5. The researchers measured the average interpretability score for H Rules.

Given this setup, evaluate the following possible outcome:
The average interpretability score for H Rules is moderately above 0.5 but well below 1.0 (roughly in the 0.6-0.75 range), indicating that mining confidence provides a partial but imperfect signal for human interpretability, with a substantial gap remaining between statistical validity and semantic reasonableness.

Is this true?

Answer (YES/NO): NO